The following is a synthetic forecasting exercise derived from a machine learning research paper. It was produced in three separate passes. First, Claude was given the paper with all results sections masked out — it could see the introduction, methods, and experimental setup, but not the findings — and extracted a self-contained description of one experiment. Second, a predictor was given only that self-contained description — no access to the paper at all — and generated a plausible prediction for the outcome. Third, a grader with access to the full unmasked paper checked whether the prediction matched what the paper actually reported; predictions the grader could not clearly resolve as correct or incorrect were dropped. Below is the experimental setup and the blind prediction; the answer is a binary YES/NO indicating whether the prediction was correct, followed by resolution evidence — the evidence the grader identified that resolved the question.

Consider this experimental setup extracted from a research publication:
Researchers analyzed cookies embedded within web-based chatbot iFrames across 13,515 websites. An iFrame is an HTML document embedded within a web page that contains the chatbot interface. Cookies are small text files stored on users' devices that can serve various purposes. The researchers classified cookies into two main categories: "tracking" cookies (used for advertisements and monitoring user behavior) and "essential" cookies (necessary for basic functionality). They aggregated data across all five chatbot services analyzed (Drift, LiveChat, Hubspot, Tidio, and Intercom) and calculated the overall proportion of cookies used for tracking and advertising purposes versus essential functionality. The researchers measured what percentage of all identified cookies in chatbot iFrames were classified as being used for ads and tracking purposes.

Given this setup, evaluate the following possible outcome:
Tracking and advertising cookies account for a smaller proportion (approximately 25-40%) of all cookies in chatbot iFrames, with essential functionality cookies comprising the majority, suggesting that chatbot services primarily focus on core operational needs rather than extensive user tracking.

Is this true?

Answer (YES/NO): NO